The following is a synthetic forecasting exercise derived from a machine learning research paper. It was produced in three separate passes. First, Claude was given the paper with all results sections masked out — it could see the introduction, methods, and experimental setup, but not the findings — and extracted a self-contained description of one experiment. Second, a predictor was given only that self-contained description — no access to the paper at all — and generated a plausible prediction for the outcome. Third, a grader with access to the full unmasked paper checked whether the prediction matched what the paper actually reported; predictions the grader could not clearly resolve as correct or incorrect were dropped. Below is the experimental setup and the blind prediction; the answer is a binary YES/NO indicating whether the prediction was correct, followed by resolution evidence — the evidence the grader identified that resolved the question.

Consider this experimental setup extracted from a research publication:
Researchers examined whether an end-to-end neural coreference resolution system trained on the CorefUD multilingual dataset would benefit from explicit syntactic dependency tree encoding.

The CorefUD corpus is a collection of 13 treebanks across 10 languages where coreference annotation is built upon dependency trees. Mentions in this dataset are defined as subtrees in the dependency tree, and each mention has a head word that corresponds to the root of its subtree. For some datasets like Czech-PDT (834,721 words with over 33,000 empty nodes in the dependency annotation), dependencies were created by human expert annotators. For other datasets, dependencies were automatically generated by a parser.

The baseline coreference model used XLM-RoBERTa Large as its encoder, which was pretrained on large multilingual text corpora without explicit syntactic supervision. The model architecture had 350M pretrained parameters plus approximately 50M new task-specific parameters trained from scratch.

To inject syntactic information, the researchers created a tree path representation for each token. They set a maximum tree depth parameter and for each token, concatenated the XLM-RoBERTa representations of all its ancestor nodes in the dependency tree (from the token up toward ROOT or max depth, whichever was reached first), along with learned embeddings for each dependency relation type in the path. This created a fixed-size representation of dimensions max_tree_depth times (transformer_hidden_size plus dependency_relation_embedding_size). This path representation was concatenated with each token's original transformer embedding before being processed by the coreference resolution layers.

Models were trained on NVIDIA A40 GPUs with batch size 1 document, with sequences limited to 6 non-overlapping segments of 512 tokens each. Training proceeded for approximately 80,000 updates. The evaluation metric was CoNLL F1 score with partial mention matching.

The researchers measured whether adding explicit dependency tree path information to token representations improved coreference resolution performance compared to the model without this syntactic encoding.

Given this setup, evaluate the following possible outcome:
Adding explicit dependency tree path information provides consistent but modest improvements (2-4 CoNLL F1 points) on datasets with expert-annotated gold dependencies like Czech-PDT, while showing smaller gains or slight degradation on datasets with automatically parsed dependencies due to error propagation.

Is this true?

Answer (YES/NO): NO